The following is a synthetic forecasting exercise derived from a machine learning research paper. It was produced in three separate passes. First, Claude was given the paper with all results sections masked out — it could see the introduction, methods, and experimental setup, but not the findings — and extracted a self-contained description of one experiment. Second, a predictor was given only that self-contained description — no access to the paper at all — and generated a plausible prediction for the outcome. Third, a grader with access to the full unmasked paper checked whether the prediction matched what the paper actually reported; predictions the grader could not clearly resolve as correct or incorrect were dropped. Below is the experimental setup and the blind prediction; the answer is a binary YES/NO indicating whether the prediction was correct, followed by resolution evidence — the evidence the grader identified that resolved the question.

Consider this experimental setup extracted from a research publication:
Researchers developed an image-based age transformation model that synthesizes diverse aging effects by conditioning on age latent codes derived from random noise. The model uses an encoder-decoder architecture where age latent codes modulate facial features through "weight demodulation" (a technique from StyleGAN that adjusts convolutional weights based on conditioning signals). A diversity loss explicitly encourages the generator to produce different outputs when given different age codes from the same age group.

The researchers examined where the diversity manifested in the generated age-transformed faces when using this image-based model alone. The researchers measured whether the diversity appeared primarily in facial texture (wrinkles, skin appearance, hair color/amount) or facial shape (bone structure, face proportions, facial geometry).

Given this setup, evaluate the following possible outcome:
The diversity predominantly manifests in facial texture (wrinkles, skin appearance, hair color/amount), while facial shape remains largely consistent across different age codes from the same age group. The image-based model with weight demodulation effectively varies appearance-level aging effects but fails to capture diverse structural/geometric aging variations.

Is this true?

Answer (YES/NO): YES